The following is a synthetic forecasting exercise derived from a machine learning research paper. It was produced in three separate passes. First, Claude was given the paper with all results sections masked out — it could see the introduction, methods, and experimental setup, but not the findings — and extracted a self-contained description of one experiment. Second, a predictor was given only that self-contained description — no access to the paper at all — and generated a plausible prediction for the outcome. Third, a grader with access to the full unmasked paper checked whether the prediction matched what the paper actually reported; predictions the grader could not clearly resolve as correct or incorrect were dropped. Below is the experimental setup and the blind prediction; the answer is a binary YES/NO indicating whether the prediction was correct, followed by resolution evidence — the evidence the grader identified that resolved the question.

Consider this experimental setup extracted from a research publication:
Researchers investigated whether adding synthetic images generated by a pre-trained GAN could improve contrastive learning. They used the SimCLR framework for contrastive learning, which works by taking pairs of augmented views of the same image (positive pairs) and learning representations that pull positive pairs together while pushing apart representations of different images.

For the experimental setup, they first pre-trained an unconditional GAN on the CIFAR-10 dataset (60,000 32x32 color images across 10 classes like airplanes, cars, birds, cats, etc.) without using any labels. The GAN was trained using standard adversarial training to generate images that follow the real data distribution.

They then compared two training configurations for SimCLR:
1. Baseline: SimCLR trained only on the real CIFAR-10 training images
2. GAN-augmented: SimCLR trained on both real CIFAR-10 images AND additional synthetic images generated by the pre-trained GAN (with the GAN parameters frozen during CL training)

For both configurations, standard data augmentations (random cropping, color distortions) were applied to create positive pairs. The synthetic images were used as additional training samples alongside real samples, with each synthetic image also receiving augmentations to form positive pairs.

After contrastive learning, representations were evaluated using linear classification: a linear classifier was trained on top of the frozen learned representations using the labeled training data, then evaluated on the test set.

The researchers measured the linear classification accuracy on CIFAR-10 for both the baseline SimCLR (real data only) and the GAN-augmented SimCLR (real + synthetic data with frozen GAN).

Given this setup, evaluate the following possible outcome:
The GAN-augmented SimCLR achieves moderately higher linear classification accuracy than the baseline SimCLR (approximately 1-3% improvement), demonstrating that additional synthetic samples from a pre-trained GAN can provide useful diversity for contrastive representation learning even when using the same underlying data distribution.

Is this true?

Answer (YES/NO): NO